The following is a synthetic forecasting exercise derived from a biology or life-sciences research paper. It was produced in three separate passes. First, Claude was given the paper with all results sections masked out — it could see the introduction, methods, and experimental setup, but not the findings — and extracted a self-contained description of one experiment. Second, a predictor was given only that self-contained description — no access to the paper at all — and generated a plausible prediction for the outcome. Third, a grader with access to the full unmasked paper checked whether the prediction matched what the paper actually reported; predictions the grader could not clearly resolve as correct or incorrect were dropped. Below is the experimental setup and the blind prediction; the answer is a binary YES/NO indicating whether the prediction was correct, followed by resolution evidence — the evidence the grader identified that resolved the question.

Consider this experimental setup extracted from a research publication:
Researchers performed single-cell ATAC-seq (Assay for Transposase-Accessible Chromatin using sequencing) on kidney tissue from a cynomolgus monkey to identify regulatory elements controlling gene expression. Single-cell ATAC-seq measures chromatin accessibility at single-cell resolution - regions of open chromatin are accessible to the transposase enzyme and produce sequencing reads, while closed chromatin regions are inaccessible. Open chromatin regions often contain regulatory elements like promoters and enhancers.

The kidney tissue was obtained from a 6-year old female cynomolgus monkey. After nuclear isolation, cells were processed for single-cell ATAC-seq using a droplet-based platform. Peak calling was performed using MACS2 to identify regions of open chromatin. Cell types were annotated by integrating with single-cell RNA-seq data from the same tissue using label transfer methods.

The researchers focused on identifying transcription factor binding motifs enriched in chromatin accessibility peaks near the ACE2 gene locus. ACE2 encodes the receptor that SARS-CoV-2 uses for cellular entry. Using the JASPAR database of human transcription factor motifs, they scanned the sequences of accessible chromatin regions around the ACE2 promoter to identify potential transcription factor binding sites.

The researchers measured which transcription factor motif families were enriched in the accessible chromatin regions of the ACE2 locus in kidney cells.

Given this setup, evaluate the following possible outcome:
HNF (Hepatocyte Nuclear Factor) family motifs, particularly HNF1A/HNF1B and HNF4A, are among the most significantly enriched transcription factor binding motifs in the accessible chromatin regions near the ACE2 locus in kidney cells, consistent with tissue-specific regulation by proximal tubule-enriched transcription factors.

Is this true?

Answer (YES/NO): NO